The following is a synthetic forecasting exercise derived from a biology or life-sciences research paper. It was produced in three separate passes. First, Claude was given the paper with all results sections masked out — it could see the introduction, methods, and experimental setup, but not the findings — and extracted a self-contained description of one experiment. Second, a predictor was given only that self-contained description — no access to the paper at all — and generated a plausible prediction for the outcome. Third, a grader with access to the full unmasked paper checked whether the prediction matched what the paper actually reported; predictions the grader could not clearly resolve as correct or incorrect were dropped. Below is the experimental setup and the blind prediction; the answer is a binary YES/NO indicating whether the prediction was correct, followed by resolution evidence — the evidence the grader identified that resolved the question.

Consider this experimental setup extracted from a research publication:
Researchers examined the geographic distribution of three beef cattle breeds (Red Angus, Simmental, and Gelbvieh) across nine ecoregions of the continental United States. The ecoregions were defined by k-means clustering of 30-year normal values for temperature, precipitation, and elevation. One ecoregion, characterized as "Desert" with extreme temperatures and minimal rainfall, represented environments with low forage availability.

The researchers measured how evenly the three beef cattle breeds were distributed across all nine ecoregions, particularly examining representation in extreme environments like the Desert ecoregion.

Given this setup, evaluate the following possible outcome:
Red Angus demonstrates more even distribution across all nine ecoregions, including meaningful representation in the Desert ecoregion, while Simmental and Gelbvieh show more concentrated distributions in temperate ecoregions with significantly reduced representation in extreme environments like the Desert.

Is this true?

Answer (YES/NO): NO